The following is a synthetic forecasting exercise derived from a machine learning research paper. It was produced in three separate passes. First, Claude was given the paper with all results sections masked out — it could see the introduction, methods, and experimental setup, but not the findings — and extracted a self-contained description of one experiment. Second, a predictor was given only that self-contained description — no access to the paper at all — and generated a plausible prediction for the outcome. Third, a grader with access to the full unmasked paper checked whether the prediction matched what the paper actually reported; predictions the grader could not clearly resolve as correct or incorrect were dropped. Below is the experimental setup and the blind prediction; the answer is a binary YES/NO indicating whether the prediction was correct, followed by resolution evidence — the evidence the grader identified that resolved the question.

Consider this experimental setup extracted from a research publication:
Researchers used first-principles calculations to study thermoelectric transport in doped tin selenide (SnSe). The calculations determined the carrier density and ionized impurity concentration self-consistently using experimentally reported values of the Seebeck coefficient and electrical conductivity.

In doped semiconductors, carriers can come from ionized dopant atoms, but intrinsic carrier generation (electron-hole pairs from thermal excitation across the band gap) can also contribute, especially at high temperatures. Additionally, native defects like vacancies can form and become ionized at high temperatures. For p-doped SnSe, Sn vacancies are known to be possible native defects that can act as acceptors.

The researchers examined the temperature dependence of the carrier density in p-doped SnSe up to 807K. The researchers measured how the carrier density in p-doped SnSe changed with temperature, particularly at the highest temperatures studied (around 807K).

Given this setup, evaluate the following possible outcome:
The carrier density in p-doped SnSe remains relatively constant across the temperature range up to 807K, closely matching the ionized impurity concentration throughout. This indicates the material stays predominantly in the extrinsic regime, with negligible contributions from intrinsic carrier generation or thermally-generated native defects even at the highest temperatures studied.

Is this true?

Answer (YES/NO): NO